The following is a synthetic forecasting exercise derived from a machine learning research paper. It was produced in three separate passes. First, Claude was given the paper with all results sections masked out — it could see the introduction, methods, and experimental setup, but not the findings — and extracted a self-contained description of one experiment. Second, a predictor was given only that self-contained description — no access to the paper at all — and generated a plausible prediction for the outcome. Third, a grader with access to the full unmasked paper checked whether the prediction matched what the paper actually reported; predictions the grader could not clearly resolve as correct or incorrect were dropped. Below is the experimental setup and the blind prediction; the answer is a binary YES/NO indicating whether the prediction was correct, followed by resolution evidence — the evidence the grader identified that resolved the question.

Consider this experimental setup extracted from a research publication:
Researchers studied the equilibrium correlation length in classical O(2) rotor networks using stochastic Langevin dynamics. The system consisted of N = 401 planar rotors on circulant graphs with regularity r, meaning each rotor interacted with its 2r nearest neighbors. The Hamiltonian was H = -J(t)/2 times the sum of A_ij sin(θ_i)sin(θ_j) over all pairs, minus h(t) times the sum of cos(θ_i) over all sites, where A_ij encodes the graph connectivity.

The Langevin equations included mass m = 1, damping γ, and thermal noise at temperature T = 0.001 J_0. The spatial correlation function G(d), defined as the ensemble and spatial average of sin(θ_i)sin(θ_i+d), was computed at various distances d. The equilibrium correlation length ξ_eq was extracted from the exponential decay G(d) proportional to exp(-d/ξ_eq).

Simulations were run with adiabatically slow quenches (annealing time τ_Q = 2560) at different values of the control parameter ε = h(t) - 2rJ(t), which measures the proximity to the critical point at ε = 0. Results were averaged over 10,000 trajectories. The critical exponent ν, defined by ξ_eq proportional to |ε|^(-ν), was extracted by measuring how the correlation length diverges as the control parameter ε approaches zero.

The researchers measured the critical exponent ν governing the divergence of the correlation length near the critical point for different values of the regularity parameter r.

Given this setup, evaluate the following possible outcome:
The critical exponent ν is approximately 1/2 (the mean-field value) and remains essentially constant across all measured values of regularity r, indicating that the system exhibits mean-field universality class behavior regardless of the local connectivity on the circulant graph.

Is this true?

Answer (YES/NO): YES